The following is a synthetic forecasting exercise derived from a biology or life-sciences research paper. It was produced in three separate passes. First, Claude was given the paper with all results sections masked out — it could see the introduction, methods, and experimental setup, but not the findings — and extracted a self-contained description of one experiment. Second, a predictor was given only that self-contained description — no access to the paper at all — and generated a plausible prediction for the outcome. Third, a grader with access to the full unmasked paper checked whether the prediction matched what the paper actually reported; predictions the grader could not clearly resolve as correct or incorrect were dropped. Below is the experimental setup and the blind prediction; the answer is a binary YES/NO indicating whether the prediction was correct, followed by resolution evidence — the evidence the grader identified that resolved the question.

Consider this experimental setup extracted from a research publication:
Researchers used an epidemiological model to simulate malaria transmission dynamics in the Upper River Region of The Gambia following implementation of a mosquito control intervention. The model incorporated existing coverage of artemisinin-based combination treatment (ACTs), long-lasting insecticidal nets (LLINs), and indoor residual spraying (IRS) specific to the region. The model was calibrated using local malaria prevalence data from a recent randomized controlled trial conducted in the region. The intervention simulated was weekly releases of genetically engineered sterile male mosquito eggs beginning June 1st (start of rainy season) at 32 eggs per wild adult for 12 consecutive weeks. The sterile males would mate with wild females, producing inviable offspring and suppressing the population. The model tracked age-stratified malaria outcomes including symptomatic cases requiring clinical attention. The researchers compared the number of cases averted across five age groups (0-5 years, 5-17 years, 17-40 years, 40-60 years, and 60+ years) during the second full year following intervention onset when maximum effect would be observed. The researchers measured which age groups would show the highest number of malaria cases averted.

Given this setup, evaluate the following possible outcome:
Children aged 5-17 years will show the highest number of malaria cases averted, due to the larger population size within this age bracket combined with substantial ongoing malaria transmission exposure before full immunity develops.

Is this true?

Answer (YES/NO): YES